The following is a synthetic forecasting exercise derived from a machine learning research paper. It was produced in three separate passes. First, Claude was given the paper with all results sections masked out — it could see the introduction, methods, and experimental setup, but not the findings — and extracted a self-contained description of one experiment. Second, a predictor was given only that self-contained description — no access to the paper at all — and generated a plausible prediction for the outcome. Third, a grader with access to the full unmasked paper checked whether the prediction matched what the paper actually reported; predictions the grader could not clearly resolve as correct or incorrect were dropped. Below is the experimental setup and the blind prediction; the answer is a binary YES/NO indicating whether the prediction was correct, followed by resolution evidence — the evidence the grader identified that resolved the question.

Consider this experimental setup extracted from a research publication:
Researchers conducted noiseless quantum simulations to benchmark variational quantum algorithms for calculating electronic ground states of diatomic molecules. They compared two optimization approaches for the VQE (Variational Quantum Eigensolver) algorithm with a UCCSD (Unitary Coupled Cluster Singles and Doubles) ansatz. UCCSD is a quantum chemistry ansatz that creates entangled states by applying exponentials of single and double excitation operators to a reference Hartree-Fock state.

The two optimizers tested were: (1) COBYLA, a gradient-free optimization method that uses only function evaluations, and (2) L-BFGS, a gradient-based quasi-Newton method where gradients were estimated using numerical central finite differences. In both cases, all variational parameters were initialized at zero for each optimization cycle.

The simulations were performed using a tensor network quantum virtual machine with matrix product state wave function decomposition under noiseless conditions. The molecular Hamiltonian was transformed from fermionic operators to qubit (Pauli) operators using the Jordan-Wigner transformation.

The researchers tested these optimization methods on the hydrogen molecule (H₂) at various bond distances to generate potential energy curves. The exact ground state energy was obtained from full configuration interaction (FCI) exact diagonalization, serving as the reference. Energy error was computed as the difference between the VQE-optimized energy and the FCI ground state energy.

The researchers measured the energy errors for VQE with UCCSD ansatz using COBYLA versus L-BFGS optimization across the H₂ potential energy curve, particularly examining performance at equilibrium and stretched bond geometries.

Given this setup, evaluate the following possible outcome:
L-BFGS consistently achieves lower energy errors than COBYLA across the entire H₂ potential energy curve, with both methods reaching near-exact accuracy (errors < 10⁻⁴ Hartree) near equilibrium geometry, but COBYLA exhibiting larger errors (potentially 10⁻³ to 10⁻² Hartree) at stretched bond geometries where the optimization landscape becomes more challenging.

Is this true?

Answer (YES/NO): NO